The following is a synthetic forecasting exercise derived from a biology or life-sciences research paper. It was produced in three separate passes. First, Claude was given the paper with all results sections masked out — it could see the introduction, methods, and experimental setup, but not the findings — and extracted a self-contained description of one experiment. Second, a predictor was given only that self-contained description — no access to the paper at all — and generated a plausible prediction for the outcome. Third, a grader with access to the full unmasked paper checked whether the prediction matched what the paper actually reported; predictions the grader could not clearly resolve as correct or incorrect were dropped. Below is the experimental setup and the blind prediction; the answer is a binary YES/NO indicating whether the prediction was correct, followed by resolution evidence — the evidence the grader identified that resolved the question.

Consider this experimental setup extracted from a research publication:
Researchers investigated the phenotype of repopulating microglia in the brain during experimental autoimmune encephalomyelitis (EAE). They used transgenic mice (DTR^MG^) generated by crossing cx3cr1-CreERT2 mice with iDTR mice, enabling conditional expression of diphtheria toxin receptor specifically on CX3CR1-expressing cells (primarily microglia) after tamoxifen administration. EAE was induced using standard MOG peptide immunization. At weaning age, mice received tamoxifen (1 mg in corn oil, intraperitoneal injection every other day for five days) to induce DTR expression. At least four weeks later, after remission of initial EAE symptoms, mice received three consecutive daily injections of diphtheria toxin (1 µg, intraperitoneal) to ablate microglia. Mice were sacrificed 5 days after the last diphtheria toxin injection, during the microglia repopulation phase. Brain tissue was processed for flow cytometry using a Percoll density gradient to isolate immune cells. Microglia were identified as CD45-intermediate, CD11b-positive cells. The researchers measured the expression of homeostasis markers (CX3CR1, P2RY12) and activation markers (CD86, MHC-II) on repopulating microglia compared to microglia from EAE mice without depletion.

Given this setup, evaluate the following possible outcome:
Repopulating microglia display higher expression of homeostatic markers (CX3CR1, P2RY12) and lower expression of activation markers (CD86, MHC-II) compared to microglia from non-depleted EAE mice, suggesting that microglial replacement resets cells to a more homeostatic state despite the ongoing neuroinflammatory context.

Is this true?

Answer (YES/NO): NO